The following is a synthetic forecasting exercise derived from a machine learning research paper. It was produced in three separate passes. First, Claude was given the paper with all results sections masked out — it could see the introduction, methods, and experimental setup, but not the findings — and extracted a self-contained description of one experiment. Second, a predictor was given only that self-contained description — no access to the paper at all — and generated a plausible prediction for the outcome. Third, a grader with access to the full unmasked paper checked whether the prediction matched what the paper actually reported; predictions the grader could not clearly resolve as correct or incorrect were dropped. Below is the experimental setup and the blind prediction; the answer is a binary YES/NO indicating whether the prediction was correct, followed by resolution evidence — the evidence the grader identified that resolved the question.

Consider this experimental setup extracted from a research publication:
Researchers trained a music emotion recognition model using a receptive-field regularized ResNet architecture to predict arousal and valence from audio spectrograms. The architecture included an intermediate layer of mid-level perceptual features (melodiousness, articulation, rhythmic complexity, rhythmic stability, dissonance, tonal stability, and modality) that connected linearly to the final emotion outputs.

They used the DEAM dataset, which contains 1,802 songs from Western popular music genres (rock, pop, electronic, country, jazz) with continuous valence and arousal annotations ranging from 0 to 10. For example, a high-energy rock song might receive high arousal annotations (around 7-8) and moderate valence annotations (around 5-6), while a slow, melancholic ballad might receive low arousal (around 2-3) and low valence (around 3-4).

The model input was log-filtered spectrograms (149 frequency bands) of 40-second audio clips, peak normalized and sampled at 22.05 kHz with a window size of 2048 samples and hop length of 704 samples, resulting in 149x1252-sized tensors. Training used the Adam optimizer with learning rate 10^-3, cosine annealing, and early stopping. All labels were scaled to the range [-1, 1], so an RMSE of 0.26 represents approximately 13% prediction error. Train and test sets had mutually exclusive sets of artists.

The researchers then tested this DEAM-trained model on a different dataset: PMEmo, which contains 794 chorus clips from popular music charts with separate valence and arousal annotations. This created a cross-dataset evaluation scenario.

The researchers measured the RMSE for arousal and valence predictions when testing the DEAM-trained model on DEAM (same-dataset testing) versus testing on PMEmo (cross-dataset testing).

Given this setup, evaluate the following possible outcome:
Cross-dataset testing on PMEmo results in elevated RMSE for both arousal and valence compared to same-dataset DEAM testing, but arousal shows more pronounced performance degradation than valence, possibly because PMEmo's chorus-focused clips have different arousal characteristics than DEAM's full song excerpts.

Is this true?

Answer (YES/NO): NO